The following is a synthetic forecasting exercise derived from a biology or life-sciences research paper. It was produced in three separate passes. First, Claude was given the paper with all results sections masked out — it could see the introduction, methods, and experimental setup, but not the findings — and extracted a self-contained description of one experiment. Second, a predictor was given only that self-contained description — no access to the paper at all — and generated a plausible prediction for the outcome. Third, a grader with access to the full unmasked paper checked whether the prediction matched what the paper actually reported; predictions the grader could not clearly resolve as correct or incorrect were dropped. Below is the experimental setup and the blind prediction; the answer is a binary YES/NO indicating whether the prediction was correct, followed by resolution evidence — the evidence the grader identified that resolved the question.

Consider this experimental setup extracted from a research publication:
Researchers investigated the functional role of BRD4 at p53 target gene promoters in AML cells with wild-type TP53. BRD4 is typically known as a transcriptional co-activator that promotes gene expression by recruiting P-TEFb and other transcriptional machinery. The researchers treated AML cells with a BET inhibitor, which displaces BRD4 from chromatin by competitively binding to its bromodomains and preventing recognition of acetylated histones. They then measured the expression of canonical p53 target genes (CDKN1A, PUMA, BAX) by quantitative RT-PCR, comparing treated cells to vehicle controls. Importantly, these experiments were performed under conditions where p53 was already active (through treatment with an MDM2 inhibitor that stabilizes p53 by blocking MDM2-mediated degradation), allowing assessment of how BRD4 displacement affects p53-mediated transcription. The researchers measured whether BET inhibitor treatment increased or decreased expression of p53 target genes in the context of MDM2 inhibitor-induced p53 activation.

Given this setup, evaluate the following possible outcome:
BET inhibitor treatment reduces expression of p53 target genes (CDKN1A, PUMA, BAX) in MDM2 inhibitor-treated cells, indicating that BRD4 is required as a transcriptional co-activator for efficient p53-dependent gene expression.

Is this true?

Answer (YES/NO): NO